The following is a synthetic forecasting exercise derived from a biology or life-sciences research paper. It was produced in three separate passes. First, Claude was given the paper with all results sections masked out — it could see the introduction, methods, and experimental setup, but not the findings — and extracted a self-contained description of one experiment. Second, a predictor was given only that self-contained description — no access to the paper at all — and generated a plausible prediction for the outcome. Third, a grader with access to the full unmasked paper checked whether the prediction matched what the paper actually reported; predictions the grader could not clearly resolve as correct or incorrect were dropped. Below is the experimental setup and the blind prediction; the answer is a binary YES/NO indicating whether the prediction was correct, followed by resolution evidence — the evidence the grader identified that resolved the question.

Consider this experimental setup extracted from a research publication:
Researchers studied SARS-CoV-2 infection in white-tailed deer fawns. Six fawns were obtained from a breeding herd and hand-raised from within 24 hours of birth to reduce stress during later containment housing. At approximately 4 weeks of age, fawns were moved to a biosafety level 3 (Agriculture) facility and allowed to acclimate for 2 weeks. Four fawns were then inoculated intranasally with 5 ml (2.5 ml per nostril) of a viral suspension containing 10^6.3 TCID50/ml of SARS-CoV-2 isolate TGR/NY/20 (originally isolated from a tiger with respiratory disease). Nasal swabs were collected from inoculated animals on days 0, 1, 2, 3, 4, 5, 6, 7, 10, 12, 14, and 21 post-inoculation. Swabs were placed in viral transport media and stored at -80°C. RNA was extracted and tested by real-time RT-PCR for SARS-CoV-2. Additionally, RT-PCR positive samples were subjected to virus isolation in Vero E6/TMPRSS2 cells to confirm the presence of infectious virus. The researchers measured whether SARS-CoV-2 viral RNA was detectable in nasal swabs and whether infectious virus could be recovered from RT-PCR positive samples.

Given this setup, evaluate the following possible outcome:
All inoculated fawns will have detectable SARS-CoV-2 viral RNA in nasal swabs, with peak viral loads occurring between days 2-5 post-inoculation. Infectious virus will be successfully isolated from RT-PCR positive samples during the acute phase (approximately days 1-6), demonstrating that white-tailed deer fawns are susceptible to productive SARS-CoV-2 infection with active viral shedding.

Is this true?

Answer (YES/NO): YES